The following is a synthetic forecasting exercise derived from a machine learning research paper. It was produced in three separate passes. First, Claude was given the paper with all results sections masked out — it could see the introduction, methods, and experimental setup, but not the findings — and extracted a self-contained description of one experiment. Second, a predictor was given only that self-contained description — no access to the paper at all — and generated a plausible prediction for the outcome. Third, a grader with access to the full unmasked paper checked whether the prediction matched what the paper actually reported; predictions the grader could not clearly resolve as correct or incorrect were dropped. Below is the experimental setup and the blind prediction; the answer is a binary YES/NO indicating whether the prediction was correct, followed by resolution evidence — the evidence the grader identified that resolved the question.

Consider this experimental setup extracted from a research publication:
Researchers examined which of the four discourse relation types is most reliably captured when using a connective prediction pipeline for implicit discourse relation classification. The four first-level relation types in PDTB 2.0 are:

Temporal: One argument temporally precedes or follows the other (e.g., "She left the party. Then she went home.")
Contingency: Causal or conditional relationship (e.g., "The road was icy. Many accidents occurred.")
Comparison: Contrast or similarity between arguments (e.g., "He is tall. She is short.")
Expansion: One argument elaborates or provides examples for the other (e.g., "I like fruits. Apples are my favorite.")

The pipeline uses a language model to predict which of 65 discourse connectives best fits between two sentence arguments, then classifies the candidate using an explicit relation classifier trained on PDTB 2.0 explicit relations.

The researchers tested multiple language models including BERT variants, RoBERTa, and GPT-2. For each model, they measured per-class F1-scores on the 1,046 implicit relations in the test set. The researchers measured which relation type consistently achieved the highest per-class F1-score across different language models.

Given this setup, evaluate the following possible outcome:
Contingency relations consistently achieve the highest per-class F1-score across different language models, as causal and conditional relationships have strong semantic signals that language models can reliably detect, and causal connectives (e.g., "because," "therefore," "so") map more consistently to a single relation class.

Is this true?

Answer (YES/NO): NO